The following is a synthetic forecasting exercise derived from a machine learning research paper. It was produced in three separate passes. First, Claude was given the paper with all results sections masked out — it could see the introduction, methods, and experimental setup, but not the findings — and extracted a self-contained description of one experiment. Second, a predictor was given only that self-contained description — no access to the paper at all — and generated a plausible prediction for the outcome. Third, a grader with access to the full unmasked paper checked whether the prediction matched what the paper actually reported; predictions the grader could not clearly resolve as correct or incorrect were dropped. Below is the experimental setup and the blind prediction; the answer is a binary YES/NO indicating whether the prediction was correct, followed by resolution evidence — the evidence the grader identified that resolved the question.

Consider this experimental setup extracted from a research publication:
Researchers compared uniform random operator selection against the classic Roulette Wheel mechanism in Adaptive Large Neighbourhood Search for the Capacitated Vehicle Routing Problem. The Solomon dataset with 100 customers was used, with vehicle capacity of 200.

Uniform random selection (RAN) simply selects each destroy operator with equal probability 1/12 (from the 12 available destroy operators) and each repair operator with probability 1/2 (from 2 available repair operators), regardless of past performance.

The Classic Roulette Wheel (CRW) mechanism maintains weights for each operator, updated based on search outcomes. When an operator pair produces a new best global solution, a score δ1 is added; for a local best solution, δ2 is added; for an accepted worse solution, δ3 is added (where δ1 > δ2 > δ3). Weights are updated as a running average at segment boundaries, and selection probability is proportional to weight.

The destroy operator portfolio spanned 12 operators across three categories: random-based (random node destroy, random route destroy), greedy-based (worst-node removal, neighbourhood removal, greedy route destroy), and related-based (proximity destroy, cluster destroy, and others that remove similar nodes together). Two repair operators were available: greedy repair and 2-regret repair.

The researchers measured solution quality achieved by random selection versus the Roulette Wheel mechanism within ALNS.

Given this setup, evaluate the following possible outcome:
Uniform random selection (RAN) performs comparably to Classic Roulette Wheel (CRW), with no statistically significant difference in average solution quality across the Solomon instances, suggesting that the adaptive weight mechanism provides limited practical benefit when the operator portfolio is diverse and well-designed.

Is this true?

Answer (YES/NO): YES